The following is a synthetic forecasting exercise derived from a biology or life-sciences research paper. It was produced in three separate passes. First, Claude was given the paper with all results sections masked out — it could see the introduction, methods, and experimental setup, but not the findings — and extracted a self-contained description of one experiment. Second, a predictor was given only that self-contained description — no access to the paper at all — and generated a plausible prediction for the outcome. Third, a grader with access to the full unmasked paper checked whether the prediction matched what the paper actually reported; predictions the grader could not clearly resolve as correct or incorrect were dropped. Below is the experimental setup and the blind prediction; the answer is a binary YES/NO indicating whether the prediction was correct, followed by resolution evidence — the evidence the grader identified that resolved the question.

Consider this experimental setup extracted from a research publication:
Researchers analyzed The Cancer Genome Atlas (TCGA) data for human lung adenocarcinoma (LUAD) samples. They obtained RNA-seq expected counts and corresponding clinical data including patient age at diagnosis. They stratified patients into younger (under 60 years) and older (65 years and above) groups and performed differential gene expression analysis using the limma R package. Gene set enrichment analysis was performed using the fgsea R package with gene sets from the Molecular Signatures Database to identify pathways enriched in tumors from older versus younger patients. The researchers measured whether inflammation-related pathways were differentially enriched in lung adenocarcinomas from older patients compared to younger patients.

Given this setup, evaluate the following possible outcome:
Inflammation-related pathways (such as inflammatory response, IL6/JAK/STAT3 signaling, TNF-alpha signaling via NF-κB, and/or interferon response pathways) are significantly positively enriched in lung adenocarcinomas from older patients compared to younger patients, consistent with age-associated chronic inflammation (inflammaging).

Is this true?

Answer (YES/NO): YES